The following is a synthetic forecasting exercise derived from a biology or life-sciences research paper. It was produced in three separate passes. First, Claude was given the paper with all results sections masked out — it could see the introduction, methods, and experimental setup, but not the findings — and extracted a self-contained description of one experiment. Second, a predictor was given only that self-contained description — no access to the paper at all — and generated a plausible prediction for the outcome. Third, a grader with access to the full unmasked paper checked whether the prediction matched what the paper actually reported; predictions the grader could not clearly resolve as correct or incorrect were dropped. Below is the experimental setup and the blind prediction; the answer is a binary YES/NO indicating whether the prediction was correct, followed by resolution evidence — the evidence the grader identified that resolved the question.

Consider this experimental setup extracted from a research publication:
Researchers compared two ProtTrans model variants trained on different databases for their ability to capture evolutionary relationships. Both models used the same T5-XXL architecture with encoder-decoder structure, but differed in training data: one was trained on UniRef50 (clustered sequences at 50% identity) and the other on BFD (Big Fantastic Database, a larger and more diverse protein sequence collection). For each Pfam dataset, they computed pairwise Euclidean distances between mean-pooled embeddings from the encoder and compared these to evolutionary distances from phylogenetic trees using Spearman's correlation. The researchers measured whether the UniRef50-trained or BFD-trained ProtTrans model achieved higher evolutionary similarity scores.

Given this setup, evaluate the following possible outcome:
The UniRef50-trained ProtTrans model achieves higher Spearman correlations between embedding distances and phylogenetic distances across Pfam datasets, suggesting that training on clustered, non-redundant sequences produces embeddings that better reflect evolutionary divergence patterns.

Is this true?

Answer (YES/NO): YES